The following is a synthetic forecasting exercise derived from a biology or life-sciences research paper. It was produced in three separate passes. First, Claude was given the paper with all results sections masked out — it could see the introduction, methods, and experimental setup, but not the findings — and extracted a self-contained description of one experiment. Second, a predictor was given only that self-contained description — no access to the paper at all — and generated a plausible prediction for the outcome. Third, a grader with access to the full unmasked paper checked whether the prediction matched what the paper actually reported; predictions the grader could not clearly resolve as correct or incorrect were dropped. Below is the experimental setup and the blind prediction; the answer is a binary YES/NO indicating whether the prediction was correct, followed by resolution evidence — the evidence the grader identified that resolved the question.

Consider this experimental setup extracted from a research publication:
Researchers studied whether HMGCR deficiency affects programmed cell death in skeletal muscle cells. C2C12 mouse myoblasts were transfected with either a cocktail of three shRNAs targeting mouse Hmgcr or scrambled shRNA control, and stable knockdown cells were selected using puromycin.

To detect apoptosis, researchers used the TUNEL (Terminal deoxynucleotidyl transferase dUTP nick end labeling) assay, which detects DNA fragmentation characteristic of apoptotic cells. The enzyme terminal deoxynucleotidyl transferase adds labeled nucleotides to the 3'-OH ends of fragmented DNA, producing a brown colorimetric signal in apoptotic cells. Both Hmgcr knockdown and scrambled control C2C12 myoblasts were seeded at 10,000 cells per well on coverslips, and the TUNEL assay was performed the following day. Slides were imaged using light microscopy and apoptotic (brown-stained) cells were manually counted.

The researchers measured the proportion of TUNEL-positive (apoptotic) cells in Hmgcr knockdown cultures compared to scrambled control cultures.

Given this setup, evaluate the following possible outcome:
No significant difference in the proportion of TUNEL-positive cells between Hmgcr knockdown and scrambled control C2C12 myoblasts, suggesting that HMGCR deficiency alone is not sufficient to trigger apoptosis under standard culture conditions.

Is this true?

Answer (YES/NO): NO